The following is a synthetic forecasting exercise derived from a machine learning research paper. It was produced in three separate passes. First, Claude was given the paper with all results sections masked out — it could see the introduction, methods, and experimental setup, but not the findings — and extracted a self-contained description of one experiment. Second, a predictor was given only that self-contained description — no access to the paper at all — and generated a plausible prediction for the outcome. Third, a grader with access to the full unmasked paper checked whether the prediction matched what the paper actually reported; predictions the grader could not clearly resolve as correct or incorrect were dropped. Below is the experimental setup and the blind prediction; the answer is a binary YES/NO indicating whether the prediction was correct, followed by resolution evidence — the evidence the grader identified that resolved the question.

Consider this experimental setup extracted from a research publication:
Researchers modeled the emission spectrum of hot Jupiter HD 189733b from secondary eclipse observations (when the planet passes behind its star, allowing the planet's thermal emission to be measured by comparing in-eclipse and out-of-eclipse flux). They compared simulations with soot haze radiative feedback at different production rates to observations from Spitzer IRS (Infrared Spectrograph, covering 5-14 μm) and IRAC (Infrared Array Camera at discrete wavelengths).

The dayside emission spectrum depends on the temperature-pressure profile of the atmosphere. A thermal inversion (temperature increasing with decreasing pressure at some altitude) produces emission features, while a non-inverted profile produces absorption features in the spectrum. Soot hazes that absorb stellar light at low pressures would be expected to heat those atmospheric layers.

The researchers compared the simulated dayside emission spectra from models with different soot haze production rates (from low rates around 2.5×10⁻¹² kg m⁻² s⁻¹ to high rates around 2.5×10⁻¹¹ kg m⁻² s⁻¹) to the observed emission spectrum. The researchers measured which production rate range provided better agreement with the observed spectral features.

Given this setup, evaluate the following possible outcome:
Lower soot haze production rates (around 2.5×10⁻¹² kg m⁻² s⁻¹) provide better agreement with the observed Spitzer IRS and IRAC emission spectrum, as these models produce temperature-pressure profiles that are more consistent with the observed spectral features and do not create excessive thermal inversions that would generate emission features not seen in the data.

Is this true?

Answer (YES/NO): NO